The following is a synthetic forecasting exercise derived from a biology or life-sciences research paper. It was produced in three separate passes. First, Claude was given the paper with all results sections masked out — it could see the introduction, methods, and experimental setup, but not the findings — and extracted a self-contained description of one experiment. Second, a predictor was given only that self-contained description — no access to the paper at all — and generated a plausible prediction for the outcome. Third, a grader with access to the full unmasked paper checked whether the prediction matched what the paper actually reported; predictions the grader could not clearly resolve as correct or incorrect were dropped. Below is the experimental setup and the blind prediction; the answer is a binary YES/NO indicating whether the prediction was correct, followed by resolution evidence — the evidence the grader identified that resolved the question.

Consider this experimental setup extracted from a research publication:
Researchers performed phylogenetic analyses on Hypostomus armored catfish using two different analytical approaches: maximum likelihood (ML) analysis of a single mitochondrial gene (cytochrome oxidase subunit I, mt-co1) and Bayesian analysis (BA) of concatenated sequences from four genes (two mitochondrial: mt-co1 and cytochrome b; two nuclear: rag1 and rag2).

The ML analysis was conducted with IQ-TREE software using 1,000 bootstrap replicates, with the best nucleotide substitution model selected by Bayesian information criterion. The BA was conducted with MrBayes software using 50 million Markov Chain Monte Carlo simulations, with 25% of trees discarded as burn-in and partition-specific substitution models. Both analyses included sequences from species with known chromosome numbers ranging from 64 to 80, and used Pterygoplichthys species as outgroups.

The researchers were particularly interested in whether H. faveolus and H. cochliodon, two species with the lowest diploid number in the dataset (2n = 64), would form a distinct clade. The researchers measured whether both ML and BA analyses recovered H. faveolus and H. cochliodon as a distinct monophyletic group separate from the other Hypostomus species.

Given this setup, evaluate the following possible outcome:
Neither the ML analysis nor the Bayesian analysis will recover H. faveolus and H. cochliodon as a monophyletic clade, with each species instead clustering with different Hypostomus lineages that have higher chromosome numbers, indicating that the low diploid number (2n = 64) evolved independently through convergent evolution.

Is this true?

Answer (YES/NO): NO